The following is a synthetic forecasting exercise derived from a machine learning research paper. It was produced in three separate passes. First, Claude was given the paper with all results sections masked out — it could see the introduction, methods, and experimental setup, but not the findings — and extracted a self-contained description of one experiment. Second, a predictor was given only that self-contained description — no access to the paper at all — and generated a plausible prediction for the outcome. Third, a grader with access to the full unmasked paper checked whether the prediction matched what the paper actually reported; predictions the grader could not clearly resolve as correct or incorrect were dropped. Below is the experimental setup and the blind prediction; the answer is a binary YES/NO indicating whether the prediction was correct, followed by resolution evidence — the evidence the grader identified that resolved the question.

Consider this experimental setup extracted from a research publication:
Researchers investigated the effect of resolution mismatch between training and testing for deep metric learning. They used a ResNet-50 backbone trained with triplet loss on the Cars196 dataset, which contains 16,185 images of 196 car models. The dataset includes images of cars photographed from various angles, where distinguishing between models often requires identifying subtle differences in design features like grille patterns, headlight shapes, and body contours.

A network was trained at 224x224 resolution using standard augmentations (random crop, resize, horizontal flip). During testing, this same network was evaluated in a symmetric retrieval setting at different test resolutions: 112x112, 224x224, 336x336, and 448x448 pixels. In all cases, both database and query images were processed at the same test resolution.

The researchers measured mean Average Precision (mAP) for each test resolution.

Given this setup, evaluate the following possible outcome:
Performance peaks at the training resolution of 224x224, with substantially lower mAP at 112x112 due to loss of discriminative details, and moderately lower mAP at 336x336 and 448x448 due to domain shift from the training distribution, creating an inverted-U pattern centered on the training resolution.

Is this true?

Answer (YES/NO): NO